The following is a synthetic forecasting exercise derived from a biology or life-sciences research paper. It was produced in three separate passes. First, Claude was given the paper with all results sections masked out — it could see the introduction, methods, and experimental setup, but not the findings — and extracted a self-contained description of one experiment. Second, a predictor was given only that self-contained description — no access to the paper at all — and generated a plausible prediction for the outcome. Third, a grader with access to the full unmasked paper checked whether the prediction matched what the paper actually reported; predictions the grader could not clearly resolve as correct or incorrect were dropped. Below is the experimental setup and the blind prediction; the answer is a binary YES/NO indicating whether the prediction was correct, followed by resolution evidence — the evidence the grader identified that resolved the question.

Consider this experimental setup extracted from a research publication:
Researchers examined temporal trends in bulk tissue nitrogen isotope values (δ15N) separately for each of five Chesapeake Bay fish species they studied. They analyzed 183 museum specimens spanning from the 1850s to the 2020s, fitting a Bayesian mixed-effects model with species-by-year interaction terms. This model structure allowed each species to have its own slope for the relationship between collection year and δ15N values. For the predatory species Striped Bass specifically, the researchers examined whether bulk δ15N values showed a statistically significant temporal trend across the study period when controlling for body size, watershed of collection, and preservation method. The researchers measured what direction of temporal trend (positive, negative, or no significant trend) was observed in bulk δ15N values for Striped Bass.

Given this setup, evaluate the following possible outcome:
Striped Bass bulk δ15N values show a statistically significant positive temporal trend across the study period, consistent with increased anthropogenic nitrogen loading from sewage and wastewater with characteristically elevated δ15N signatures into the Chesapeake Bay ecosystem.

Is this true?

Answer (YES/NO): NO